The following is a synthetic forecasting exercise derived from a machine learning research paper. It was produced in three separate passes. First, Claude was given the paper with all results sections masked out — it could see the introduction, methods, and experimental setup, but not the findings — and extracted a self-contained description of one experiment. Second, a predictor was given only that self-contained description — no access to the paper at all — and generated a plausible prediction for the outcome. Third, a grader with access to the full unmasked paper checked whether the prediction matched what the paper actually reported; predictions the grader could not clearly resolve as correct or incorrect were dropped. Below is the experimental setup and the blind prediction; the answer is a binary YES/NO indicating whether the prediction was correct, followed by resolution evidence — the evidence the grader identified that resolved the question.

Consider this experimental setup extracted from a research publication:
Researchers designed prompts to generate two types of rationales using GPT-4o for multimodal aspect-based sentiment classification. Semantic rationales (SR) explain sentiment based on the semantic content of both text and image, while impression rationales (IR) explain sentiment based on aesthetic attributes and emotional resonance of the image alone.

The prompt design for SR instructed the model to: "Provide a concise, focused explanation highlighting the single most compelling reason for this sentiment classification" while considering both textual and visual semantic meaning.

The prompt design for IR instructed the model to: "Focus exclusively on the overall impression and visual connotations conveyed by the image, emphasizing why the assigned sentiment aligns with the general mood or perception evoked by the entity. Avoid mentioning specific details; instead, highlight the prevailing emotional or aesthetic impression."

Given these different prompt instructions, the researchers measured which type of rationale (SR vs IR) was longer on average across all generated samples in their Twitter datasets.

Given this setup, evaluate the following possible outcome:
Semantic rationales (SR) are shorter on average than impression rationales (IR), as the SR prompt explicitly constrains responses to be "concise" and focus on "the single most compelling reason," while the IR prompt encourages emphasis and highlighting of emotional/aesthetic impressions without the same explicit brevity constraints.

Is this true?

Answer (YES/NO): YES